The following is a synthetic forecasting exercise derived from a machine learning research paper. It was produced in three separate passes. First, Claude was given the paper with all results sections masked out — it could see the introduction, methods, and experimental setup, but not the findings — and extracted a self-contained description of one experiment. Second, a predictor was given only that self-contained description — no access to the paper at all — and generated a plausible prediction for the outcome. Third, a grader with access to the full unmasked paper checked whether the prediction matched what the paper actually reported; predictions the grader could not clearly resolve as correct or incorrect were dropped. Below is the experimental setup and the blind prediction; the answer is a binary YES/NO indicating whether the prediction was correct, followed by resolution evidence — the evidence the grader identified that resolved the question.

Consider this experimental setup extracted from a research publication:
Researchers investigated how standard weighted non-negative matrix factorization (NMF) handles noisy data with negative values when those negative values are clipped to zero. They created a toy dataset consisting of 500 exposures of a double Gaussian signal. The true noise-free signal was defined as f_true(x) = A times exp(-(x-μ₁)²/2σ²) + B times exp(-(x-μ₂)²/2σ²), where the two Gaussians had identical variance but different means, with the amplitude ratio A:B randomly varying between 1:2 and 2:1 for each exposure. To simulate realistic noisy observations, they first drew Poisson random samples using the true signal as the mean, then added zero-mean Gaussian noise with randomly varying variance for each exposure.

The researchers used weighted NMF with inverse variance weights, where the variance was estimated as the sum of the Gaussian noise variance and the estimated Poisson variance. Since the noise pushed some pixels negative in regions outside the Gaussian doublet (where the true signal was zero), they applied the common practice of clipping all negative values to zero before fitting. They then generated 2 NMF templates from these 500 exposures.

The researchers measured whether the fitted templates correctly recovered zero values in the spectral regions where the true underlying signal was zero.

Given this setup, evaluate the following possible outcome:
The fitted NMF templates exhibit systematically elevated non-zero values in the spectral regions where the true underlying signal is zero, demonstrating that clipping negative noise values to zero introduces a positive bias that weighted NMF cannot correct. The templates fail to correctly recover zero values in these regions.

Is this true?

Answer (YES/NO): YES